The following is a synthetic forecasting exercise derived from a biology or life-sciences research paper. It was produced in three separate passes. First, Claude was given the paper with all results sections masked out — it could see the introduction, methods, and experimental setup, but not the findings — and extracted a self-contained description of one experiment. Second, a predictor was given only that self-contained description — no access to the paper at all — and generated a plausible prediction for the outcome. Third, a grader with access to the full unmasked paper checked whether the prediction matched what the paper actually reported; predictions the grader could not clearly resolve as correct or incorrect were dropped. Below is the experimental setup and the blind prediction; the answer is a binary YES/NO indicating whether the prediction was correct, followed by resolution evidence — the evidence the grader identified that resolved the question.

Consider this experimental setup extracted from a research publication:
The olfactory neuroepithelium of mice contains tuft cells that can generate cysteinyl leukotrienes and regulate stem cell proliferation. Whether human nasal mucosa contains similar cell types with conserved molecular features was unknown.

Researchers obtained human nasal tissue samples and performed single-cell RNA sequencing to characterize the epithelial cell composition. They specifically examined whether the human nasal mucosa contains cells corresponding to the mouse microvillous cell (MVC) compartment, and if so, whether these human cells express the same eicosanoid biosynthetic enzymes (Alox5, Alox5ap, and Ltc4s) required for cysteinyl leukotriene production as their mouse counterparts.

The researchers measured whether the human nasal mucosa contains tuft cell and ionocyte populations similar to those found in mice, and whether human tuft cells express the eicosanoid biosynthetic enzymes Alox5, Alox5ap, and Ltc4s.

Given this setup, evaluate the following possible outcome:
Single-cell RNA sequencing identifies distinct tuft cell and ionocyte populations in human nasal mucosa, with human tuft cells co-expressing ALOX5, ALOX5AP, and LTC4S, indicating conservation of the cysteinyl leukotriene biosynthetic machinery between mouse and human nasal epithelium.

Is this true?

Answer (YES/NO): YES